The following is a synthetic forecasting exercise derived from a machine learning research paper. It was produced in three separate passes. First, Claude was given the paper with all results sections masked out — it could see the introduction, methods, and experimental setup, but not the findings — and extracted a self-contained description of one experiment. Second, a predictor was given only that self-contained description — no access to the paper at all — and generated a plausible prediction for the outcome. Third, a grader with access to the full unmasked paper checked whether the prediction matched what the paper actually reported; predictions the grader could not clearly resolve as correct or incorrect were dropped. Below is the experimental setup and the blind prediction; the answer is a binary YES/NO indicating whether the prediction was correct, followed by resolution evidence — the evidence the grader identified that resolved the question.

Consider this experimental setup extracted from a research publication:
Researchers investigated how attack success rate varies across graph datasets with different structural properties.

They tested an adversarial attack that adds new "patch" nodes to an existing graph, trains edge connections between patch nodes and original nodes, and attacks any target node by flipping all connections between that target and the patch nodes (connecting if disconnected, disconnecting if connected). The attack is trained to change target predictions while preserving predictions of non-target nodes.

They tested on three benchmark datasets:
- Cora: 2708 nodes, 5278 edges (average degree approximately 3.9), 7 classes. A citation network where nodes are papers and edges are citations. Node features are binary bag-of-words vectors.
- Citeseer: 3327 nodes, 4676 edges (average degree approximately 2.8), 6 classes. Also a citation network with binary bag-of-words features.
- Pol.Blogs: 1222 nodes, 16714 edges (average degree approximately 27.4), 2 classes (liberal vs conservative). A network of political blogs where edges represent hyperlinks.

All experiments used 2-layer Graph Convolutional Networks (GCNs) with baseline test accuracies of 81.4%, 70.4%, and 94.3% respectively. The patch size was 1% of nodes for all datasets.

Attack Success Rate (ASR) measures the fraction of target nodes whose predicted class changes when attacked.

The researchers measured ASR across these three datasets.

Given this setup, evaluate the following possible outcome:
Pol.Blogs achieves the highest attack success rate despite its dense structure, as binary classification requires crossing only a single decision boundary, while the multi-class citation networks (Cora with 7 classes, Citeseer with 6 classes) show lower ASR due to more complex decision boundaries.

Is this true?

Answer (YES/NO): NO